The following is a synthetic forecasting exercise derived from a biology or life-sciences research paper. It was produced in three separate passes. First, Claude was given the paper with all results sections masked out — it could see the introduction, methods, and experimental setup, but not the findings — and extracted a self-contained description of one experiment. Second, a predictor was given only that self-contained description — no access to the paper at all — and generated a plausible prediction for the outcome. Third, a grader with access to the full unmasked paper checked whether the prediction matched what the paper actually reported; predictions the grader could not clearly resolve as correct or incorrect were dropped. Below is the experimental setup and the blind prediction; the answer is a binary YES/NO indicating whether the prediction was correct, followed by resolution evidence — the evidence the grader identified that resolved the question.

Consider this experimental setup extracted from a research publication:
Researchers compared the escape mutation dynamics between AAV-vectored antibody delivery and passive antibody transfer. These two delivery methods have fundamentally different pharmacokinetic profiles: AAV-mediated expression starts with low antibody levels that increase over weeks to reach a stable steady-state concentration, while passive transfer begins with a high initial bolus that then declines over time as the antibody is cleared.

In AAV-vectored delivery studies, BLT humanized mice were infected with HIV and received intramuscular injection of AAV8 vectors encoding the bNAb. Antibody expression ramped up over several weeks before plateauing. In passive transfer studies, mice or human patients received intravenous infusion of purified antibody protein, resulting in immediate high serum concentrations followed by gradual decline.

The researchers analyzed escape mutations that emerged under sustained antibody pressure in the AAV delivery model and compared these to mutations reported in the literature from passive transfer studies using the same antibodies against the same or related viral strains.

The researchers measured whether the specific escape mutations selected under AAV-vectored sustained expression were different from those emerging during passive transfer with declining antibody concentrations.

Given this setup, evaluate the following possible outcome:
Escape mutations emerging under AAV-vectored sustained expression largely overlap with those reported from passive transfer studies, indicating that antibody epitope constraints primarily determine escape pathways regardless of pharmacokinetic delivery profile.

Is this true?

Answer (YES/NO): YES